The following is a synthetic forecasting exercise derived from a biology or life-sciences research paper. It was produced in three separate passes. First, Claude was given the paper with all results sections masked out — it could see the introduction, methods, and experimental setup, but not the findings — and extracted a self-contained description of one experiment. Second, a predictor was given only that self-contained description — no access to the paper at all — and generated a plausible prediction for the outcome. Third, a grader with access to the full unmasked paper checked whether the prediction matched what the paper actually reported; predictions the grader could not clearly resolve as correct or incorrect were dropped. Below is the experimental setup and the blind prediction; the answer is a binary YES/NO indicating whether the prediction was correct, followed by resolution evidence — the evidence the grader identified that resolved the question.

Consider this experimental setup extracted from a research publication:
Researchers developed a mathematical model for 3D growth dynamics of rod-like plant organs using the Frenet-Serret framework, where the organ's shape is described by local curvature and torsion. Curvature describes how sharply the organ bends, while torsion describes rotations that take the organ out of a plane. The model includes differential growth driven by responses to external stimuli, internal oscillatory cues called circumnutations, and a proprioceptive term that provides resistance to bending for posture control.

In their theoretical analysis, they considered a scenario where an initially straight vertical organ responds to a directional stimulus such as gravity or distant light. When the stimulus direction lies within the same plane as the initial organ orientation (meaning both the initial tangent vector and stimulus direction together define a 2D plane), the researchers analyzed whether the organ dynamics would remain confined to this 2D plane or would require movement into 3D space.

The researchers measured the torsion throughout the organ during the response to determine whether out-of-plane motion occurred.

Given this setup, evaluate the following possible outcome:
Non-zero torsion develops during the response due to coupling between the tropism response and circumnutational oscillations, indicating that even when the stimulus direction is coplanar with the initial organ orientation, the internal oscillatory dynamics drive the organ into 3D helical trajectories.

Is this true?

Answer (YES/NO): NO